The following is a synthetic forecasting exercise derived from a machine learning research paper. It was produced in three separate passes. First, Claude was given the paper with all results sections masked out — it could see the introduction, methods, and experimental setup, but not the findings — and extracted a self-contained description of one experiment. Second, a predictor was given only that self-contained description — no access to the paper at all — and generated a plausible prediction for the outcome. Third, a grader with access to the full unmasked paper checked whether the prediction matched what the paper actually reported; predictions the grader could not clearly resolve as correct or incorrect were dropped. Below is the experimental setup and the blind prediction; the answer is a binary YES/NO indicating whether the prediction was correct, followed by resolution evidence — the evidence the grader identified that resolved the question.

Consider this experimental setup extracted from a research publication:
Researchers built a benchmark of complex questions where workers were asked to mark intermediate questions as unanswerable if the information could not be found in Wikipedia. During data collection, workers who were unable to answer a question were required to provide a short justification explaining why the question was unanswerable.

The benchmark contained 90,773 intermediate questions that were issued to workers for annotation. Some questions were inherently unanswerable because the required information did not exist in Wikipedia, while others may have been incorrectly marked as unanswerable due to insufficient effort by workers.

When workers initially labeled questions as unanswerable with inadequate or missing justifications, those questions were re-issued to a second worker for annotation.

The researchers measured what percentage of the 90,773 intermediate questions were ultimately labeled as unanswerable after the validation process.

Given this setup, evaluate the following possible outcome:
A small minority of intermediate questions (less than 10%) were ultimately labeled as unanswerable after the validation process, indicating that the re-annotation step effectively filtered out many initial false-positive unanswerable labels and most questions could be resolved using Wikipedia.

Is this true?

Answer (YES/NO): YES